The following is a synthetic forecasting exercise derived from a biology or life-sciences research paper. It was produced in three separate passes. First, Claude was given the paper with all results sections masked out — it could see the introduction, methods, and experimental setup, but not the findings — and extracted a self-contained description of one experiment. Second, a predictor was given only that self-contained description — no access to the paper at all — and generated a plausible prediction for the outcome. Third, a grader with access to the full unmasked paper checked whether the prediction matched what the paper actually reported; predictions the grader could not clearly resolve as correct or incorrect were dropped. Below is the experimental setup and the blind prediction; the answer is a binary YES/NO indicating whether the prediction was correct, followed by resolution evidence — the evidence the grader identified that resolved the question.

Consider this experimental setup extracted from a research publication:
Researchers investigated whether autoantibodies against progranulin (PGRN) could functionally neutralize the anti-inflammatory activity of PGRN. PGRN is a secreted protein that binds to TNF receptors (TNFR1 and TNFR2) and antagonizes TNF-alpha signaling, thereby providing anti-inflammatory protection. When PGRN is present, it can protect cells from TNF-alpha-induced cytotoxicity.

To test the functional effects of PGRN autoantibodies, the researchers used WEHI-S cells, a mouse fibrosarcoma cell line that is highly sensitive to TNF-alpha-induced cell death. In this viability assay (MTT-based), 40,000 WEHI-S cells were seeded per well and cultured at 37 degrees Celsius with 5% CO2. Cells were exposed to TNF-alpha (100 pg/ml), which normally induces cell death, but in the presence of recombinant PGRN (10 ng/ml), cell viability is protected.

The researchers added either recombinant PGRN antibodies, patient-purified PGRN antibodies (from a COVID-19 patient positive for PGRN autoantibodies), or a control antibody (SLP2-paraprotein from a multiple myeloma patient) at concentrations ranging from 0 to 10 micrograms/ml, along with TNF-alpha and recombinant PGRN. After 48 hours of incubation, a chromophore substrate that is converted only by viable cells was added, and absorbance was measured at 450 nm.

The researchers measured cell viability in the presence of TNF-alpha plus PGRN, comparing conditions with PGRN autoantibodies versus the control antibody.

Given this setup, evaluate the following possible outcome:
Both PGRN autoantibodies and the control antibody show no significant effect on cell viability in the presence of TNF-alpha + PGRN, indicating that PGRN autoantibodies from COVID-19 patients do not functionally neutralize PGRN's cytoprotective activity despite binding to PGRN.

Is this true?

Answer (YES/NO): NO